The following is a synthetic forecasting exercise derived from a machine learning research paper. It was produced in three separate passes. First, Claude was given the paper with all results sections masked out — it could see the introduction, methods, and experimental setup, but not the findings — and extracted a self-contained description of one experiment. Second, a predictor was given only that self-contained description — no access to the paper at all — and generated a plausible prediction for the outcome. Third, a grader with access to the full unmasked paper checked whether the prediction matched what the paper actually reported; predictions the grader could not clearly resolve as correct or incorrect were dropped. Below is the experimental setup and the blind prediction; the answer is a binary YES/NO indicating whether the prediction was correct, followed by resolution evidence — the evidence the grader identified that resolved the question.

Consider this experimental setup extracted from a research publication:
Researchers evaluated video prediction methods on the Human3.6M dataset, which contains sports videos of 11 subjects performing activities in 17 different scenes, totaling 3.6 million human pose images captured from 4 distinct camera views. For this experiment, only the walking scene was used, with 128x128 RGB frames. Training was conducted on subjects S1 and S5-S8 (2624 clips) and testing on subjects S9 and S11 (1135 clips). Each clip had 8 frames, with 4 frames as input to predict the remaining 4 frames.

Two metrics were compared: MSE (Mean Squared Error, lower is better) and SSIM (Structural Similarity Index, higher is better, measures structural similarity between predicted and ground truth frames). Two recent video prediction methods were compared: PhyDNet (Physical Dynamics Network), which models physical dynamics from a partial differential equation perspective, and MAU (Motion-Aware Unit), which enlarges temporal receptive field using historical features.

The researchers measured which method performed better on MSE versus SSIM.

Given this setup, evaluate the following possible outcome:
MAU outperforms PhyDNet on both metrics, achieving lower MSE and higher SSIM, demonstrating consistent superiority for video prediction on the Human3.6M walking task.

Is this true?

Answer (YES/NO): NO